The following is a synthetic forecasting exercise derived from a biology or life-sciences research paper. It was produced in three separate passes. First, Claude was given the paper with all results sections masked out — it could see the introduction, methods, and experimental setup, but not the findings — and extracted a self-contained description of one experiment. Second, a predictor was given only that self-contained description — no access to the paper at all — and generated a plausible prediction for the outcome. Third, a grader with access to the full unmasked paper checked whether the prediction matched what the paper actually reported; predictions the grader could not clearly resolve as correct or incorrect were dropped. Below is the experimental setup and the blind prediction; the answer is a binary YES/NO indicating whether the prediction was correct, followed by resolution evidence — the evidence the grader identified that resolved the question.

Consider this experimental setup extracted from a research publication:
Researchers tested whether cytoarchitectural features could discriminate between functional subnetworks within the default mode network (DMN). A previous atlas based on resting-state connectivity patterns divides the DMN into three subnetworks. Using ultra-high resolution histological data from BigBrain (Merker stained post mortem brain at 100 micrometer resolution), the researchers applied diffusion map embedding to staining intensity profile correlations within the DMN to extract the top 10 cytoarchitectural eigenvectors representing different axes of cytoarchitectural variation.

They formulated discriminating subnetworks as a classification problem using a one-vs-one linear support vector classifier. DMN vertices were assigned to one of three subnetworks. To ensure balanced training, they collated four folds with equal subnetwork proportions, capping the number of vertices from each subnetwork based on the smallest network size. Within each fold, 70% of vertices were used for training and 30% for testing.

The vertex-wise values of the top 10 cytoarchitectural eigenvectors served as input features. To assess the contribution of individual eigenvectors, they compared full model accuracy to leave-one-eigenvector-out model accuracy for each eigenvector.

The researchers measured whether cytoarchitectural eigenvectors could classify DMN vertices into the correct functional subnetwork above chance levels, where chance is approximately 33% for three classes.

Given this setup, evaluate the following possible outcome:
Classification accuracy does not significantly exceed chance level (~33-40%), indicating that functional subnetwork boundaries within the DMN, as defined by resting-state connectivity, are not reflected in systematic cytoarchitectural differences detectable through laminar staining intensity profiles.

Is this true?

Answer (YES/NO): NO